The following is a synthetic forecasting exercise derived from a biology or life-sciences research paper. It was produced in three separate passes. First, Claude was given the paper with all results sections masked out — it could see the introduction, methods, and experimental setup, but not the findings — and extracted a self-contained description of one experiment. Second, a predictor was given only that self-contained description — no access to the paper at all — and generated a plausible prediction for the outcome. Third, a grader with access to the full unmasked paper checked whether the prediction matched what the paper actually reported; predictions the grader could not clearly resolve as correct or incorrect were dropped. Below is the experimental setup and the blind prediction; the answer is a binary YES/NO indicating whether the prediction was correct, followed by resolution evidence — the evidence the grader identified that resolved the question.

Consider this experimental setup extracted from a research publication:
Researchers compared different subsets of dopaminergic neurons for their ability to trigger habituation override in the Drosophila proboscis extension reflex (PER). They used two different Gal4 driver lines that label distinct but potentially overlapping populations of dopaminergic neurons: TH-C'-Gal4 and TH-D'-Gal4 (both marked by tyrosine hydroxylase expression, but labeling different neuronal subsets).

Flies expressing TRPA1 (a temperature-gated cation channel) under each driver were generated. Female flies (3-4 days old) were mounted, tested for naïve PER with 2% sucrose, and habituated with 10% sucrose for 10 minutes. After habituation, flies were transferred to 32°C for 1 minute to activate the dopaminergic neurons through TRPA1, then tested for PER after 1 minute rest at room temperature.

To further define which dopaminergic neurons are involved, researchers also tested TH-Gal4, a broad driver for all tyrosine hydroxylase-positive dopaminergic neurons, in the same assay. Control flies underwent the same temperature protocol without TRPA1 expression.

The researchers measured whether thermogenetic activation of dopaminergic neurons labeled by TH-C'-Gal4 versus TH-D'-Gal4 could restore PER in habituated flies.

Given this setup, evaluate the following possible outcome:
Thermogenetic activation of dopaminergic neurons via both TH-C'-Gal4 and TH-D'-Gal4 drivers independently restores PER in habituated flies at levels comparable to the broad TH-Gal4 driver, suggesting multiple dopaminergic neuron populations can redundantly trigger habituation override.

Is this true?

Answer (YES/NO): NO